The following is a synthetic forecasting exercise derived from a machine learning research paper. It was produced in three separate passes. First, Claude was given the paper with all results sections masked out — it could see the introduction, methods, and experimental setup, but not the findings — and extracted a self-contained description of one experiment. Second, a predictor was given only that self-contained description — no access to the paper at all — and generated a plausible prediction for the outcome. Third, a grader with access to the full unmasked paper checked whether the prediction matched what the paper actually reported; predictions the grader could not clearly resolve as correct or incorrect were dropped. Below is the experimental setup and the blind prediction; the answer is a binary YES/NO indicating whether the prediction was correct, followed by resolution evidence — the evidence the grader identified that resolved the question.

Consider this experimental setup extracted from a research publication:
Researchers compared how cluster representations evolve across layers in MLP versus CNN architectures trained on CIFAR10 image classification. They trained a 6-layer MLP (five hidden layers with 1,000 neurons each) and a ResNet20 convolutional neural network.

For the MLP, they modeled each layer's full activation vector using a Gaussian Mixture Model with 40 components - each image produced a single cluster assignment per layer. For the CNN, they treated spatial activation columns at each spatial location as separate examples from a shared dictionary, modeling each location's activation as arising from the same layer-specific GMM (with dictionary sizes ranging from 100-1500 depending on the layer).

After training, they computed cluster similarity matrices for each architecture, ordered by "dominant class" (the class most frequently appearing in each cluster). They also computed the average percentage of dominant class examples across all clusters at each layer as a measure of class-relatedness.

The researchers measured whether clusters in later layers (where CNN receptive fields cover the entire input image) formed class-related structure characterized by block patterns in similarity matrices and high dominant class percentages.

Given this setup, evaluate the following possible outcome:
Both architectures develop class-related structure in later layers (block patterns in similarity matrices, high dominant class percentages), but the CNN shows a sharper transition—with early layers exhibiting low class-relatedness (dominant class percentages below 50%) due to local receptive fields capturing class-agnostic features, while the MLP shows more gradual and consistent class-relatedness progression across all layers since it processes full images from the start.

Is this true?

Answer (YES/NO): NO